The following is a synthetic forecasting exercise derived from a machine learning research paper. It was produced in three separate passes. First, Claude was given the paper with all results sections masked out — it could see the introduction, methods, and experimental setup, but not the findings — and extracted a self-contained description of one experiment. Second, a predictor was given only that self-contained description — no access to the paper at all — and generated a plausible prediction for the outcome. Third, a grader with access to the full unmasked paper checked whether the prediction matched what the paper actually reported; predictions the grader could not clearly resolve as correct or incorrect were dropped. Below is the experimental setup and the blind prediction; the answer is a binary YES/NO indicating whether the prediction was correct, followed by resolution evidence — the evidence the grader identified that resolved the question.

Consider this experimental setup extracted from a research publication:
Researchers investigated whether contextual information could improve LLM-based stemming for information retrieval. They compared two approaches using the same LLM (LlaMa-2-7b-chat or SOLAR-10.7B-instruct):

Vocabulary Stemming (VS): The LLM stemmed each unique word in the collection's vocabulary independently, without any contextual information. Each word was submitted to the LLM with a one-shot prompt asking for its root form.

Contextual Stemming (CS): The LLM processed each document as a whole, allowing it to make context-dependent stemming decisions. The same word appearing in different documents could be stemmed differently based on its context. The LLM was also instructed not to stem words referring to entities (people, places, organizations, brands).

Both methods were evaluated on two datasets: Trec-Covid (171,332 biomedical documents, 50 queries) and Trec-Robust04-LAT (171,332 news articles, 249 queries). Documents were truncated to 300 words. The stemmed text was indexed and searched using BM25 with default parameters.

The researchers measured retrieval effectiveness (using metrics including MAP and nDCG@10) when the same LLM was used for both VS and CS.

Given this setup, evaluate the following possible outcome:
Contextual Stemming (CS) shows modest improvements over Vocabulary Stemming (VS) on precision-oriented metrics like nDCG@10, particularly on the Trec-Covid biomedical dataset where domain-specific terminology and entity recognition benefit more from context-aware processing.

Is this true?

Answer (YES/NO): NO